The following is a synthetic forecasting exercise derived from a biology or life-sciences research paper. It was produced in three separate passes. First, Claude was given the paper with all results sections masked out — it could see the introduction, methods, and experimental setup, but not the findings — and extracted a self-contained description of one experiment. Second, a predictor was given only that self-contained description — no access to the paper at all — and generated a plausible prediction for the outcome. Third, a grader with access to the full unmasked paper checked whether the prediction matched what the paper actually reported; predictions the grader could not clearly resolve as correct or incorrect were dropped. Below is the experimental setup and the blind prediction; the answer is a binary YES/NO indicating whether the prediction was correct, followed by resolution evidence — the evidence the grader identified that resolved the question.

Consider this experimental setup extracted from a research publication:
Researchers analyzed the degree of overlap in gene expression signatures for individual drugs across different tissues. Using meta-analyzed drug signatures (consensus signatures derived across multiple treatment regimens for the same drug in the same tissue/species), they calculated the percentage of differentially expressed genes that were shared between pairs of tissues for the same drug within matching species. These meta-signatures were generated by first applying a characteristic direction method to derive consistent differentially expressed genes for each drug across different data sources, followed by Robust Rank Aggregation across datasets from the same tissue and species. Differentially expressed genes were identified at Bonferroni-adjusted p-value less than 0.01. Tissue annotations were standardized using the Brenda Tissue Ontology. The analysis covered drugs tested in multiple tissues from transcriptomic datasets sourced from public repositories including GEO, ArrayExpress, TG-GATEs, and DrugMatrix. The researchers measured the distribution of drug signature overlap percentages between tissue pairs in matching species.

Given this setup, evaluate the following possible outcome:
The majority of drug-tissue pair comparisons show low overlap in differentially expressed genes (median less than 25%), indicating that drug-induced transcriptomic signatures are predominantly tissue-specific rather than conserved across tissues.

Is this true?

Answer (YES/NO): YES